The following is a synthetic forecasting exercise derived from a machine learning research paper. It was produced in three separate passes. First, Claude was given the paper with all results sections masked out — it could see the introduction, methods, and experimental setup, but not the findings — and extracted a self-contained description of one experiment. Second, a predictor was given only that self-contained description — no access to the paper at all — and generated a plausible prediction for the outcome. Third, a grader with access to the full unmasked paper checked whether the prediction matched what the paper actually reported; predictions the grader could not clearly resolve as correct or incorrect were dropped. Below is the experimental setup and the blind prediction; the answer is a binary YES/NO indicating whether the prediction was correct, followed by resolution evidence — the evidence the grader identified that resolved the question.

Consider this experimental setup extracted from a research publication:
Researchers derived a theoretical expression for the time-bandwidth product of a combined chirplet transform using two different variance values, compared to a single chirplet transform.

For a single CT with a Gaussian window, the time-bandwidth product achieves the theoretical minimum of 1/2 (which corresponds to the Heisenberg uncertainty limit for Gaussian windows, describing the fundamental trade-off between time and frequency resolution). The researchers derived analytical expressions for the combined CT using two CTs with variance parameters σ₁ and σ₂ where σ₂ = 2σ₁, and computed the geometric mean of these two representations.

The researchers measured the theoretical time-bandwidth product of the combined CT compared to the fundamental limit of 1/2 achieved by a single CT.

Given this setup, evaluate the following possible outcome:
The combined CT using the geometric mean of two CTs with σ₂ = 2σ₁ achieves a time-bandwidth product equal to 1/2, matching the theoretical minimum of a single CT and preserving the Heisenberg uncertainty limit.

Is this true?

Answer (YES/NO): NO